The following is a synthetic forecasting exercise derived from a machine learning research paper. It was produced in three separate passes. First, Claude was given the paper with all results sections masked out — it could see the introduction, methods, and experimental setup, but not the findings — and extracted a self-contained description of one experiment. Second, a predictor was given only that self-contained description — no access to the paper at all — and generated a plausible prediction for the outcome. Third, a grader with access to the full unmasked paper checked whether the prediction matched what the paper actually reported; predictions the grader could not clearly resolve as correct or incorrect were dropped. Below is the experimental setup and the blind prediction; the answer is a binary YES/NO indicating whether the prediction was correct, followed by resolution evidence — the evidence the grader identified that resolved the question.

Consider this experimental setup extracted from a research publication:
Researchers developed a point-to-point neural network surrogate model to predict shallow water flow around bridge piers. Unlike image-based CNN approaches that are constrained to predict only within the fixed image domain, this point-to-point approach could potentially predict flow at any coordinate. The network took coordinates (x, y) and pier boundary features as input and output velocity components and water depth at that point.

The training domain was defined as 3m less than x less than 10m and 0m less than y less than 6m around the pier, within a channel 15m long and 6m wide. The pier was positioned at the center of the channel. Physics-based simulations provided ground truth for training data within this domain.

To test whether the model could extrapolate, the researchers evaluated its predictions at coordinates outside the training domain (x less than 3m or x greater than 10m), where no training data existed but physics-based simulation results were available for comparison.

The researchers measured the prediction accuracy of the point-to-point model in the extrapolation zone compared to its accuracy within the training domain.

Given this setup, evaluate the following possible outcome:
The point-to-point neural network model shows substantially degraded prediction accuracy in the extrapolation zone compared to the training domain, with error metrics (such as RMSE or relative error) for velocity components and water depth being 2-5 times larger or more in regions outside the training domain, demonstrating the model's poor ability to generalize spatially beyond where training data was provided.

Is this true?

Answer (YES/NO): NO